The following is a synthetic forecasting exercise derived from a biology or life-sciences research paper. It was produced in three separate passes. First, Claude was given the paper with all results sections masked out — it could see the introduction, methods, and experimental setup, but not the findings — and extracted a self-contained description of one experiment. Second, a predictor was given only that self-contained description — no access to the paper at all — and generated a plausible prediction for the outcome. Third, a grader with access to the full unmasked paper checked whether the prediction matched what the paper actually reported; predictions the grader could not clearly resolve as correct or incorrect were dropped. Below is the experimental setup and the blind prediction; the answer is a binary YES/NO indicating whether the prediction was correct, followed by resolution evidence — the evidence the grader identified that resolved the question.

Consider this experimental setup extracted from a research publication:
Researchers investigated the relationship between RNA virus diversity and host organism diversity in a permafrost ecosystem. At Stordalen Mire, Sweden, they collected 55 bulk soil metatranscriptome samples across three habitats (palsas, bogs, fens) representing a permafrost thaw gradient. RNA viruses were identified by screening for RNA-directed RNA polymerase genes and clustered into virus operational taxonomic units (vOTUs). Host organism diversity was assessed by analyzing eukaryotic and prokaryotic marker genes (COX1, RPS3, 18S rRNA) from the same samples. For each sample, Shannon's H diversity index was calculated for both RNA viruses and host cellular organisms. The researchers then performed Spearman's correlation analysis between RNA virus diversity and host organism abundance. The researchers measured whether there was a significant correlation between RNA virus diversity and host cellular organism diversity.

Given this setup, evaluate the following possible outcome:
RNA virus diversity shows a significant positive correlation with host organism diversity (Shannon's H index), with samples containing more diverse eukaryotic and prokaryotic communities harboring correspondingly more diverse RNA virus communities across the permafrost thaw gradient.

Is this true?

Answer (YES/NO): YES